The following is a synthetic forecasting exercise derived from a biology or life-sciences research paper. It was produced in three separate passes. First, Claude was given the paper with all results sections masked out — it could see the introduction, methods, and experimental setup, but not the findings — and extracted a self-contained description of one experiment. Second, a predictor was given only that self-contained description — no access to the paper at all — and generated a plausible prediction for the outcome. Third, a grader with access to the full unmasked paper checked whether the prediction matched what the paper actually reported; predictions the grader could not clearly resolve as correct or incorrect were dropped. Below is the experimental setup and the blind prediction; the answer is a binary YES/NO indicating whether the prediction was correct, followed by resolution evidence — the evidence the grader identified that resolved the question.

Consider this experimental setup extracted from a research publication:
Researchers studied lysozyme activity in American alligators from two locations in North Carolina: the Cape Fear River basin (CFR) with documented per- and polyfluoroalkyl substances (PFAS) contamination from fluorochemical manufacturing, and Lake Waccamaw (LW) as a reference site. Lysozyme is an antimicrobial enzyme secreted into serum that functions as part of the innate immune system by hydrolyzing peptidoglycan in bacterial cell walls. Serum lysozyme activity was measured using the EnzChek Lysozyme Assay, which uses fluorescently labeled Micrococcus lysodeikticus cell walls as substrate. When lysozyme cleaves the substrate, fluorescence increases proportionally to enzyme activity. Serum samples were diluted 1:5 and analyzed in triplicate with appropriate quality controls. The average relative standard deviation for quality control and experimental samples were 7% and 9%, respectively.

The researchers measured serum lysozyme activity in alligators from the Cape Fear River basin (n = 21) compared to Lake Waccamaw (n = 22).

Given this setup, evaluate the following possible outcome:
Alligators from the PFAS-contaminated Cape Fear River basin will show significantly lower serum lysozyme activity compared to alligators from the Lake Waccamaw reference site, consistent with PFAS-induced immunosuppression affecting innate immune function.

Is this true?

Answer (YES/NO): NO